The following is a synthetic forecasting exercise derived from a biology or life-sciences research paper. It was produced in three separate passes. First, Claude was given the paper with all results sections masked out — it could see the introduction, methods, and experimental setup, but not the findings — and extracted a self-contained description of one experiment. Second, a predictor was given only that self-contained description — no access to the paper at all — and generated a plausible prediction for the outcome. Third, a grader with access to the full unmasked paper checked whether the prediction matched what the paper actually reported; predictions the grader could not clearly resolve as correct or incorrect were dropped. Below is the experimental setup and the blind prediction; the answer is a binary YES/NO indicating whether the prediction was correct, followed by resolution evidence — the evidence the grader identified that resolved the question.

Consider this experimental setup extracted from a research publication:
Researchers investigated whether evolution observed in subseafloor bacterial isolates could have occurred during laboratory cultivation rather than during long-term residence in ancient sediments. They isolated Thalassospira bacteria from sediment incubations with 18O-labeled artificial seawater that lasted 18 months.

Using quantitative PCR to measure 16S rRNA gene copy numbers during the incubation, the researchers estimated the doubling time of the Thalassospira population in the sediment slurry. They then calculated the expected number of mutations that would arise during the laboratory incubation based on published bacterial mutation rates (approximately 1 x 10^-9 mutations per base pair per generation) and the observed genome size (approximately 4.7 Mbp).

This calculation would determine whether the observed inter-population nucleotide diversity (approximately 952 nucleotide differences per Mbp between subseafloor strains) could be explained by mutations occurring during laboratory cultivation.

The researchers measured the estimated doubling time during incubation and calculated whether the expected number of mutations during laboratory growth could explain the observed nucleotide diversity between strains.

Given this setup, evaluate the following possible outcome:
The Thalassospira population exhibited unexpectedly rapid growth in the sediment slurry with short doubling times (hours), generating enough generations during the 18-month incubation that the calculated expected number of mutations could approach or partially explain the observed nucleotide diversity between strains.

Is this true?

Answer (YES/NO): NO